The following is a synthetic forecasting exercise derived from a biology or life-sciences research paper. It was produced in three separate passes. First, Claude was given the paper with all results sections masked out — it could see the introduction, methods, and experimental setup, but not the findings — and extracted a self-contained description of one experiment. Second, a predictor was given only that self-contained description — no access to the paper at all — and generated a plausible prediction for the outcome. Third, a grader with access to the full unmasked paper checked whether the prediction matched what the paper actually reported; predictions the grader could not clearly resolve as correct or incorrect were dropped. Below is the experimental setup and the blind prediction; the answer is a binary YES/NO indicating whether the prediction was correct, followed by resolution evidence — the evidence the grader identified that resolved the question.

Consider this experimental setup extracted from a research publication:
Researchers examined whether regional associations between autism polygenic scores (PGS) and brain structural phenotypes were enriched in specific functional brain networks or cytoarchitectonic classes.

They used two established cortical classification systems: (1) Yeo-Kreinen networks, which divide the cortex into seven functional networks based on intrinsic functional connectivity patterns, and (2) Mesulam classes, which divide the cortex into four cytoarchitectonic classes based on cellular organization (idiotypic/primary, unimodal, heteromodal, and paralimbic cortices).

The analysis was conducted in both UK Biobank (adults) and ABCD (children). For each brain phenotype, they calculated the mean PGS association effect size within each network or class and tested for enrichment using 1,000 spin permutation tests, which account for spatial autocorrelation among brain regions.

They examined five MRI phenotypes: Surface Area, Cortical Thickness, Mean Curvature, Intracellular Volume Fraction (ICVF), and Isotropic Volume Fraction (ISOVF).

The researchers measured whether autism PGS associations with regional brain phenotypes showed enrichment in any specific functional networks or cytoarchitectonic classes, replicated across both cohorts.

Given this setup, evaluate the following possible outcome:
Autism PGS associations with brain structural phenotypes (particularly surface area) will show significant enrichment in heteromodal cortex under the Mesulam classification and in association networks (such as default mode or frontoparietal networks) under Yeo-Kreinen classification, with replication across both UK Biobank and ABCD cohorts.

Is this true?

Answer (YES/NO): NO